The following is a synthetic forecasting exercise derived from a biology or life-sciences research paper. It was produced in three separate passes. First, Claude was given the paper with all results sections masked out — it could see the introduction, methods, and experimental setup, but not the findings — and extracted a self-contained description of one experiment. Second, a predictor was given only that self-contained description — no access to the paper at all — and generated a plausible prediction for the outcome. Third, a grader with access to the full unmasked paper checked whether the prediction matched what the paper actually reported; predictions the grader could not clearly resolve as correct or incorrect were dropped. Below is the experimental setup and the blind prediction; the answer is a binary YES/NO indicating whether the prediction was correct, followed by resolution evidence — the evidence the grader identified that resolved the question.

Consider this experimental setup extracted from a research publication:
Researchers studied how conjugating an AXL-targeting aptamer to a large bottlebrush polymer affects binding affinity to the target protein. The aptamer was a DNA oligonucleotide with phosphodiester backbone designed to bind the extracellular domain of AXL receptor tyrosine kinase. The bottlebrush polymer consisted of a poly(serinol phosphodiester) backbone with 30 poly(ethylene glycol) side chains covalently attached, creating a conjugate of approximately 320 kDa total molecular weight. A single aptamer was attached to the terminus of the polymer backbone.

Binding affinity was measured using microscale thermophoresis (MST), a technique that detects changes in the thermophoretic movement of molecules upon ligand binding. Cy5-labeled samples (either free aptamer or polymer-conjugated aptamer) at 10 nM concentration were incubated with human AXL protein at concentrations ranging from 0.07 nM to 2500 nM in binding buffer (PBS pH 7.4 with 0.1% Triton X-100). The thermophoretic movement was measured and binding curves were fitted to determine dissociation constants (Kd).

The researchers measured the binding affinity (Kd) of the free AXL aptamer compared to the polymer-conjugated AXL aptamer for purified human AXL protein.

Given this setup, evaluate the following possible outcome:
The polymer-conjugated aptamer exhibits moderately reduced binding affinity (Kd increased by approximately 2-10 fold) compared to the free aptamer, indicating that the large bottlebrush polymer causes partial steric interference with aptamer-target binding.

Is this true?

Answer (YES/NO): NO